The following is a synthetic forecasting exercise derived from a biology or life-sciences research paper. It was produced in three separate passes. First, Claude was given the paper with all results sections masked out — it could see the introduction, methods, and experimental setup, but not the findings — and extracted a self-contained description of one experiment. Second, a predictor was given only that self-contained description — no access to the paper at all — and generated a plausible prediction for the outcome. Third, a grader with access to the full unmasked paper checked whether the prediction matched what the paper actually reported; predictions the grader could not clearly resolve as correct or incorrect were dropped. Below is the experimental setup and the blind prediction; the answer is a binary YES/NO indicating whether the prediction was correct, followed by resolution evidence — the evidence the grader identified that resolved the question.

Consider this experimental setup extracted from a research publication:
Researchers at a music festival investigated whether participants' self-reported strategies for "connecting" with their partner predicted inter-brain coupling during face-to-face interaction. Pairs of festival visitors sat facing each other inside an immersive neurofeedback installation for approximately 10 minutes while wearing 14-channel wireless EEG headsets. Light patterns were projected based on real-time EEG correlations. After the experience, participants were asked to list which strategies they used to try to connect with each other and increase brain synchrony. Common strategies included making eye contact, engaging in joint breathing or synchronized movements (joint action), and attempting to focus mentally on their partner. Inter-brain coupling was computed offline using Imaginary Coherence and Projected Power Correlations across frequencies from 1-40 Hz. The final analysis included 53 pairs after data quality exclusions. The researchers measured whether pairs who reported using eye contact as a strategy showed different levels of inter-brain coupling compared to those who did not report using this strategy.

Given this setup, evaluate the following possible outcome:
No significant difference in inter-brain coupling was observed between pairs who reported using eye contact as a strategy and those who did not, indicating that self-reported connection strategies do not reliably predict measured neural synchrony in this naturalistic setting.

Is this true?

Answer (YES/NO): NO